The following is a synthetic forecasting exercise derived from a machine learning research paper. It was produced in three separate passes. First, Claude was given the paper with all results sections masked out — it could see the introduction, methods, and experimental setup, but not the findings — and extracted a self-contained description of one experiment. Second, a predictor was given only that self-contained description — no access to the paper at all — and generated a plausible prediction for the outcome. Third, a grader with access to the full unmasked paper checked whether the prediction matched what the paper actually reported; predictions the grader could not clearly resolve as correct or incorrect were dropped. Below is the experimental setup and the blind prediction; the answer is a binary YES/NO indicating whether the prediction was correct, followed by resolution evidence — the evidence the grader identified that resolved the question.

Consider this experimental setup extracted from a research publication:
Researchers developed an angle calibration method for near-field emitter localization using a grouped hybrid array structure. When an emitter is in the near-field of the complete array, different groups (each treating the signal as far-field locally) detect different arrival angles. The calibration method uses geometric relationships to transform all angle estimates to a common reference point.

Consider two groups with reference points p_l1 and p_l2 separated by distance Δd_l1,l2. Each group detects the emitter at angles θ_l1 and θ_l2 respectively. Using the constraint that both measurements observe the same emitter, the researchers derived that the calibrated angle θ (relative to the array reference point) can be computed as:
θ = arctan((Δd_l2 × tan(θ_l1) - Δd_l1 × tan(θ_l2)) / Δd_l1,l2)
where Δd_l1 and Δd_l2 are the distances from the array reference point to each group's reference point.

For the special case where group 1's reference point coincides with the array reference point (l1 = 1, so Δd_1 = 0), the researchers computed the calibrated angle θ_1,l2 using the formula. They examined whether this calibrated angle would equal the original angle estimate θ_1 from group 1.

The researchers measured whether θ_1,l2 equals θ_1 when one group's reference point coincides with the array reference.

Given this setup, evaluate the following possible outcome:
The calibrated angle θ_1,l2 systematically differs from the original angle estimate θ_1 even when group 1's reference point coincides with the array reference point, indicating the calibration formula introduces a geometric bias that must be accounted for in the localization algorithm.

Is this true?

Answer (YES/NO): NO